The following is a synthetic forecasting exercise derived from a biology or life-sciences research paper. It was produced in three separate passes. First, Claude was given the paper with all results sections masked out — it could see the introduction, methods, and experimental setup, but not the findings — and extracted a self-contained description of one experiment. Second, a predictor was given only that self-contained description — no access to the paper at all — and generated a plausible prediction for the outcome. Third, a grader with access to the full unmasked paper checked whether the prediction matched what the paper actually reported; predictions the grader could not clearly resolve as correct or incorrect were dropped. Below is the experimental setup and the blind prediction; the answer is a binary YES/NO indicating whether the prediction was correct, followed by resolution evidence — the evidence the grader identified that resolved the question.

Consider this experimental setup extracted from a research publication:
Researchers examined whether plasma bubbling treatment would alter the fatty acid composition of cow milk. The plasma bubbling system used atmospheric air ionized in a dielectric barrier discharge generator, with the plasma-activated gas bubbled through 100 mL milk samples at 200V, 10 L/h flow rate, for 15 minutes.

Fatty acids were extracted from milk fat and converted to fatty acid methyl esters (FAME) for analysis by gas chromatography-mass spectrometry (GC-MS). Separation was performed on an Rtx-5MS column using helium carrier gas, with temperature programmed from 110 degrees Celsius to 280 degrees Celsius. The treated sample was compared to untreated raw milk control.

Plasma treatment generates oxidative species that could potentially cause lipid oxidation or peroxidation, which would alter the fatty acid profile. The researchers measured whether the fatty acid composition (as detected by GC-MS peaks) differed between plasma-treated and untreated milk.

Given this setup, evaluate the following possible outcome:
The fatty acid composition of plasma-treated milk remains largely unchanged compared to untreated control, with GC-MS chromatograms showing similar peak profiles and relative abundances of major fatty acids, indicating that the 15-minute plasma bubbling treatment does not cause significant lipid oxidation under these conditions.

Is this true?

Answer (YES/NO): NO